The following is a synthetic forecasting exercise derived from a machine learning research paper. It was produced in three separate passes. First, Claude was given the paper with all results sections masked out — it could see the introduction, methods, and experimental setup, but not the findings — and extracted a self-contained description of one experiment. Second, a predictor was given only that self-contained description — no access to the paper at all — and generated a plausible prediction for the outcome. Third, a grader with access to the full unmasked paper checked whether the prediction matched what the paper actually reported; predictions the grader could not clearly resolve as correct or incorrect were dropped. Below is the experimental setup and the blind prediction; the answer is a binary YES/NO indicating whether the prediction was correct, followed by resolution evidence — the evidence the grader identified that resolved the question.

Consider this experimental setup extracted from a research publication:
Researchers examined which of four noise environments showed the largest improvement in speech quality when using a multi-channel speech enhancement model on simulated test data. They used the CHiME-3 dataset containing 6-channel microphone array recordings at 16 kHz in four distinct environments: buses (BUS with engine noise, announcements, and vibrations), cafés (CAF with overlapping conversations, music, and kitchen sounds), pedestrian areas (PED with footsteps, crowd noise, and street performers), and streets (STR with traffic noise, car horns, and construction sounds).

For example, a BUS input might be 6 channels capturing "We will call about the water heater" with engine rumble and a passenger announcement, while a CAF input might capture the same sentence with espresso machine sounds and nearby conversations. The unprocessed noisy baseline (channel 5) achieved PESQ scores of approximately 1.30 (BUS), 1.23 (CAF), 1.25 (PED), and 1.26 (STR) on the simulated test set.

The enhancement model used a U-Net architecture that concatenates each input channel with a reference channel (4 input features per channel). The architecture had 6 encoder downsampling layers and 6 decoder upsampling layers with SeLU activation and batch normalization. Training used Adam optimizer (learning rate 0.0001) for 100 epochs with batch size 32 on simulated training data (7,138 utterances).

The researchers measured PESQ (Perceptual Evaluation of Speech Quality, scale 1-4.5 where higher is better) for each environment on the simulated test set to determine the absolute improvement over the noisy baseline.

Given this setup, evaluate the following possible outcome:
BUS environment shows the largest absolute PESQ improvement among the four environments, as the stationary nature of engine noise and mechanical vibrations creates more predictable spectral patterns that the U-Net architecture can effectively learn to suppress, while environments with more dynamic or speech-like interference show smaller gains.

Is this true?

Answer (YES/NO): YES